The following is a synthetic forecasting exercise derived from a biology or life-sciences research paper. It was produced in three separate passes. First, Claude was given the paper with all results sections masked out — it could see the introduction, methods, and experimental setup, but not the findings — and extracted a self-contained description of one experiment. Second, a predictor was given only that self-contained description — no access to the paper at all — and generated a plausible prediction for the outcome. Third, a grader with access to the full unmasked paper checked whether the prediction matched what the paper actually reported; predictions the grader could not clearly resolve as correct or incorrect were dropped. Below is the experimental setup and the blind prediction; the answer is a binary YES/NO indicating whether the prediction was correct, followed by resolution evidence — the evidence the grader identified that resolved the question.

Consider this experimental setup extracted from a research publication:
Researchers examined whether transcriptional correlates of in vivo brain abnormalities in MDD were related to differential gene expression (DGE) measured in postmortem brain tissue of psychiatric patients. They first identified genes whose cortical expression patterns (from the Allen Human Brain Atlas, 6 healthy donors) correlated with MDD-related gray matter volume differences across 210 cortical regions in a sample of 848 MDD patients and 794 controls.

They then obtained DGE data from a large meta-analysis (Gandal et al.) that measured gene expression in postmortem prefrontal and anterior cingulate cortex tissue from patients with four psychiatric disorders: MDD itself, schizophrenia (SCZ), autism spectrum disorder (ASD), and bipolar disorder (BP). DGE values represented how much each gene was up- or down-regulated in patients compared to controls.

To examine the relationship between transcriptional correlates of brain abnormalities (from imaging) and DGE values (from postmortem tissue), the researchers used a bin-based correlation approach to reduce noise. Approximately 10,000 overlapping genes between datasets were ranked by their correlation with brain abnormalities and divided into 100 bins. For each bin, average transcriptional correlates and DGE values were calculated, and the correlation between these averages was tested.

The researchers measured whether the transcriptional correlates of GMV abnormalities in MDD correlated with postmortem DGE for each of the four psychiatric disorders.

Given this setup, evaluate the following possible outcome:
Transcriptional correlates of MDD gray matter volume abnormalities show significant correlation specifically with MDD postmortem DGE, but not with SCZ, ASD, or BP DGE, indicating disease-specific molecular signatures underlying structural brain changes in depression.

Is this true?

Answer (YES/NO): NO